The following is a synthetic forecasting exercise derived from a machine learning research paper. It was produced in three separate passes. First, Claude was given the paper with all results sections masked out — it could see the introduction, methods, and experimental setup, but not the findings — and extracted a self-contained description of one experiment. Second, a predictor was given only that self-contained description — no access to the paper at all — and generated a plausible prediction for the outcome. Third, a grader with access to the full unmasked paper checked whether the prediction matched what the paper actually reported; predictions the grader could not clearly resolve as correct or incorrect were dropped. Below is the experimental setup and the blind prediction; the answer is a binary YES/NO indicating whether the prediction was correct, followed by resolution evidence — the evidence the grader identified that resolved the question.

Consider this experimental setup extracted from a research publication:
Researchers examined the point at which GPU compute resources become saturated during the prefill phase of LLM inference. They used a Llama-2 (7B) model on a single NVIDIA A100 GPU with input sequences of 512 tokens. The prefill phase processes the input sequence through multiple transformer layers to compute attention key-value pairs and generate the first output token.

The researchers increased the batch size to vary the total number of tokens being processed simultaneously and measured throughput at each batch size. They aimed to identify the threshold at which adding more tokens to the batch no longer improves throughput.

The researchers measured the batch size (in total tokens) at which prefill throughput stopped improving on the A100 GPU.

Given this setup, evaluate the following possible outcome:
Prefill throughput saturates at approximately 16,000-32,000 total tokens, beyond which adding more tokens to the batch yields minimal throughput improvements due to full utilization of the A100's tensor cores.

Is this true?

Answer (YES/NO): NO